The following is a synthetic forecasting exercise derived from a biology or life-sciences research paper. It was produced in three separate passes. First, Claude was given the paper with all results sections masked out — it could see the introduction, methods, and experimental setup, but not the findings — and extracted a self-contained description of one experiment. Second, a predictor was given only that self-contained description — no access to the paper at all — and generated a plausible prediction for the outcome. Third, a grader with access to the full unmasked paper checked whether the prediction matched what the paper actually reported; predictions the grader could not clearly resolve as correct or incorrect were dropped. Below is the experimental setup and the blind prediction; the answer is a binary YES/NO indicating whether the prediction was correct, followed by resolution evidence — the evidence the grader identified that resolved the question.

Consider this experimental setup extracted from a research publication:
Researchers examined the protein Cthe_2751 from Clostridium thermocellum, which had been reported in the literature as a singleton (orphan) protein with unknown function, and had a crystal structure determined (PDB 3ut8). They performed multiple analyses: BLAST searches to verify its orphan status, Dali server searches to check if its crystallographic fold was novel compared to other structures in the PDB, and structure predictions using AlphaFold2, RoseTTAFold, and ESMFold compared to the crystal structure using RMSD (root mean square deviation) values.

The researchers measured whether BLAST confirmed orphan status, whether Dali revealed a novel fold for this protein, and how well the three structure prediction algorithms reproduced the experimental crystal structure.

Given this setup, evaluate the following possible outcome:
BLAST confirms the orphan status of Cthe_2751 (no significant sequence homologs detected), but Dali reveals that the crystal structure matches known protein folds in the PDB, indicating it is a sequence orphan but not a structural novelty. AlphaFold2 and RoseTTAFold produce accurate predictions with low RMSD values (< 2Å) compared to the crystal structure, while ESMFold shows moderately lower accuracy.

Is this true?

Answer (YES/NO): NO